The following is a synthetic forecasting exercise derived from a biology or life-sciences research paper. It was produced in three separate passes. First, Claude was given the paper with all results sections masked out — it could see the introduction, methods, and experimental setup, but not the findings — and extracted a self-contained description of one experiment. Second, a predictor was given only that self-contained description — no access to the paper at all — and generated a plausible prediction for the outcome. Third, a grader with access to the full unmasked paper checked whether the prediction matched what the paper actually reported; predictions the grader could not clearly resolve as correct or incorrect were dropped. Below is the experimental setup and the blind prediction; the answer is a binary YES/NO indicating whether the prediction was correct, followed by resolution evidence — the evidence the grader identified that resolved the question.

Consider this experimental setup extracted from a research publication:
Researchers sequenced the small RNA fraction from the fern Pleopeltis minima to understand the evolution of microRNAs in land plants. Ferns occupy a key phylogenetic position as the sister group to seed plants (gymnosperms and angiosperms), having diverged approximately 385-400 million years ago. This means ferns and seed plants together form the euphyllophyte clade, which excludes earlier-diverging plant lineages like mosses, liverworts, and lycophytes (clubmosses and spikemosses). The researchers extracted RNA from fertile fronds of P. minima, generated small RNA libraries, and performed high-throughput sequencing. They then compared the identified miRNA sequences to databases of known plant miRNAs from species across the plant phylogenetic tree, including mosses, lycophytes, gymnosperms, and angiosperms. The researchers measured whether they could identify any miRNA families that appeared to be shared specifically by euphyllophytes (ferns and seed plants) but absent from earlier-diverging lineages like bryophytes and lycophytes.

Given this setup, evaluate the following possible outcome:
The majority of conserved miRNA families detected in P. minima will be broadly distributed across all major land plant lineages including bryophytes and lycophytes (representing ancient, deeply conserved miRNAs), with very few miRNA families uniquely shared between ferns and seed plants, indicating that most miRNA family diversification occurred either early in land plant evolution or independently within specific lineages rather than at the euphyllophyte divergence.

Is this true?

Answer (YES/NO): YES